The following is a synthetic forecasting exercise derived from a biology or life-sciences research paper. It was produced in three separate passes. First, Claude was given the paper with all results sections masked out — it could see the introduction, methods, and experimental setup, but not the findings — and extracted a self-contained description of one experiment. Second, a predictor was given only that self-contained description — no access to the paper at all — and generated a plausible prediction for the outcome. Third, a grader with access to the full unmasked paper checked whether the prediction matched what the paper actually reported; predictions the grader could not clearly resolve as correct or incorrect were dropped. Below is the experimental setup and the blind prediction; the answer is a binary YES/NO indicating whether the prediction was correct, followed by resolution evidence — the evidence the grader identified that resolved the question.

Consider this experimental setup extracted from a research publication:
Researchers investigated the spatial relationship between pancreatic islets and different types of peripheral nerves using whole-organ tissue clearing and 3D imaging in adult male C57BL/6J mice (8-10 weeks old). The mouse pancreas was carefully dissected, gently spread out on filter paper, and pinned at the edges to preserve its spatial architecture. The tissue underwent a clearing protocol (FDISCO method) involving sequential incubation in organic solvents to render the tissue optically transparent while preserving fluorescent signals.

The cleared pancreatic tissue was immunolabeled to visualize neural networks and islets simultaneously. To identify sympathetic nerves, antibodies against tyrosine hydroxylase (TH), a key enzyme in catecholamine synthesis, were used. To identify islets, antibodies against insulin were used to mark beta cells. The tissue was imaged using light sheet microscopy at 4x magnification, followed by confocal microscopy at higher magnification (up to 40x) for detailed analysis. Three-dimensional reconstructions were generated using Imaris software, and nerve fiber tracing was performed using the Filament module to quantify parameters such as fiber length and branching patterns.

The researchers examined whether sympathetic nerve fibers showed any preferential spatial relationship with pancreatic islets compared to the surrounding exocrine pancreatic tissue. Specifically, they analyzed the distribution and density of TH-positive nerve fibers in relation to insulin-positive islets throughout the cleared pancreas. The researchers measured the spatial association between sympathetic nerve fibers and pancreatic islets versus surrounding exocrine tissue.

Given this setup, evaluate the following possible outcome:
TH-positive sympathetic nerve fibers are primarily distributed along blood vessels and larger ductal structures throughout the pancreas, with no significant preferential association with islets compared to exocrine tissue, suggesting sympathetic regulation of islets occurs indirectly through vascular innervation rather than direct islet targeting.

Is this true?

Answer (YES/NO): NO